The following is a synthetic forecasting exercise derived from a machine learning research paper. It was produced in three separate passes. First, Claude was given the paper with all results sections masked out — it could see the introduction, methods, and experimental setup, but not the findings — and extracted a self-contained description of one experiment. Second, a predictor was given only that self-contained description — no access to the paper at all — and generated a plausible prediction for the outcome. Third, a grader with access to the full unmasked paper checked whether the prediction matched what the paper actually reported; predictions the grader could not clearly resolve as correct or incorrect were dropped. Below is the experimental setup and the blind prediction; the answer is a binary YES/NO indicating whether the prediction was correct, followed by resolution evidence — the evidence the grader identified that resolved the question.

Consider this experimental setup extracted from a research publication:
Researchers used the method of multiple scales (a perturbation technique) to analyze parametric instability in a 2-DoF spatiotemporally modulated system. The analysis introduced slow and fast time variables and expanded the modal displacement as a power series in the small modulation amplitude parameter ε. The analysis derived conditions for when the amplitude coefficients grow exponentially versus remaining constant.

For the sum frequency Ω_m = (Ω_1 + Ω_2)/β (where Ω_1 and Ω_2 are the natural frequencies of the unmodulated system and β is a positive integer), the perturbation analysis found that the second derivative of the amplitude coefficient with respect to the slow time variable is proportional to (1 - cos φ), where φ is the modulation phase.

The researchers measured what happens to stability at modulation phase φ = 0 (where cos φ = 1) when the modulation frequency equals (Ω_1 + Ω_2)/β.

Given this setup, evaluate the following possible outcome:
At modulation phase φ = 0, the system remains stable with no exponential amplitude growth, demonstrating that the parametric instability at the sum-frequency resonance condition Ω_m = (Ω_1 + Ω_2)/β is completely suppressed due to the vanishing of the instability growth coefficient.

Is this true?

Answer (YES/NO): YES